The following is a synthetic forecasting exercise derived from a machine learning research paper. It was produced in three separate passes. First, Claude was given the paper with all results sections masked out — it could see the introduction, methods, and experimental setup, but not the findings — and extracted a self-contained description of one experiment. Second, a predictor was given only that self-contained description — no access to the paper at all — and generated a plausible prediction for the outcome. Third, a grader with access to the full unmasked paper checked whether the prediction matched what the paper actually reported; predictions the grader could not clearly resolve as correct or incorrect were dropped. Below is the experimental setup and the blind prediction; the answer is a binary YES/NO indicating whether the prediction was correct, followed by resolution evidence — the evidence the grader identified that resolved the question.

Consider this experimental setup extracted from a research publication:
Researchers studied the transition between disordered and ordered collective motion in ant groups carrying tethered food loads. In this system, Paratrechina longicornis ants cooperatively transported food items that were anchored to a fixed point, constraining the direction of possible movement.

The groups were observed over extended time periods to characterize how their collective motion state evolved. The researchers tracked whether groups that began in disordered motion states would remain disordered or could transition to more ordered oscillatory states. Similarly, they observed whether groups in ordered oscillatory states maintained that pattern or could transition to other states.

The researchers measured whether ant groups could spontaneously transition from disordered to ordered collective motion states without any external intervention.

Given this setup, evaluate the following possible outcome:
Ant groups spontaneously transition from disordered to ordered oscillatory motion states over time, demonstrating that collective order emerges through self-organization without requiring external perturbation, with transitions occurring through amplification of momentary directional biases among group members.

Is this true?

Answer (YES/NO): NO